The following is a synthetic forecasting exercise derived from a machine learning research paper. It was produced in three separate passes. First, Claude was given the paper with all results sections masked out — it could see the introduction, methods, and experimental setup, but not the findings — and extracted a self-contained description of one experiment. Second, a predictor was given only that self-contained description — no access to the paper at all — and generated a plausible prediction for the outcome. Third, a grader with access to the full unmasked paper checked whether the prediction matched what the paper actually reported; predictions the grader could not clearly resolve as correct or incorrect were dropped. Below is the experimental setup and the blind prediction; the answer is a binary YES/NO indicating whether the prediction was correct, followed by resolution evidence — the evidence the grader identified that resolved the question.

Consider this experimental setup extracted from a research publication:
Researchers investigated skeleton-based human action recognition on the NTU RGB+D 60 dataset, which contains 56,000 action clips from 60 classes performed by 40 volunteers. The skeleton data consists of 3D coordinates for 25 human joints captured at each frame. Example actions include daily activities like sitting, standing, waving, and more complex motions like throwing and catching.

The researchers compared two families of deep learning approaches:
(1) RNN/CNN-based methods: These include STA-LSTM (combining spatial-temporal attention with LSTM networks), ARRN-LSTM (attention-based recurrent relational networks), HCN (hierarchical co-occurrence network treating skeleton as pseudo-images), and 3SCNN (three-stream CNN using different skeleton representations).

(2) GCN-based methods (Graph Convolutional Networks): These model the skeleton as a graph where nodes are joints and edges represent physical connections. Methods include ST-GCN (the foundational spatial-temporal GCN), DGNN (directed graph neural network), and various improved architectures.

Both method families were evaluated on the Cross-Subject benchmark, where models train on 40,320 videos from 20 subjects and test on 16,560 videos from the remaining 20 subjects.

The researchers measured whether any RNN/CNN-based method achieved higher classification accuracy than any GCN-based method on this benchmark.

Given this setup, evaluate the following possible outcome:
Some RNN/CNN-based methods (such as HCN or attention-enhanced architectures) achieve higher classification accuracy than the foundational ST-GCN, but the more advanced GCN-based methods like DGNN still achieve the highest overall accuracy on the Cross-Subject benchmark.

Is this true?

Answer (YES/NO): YES